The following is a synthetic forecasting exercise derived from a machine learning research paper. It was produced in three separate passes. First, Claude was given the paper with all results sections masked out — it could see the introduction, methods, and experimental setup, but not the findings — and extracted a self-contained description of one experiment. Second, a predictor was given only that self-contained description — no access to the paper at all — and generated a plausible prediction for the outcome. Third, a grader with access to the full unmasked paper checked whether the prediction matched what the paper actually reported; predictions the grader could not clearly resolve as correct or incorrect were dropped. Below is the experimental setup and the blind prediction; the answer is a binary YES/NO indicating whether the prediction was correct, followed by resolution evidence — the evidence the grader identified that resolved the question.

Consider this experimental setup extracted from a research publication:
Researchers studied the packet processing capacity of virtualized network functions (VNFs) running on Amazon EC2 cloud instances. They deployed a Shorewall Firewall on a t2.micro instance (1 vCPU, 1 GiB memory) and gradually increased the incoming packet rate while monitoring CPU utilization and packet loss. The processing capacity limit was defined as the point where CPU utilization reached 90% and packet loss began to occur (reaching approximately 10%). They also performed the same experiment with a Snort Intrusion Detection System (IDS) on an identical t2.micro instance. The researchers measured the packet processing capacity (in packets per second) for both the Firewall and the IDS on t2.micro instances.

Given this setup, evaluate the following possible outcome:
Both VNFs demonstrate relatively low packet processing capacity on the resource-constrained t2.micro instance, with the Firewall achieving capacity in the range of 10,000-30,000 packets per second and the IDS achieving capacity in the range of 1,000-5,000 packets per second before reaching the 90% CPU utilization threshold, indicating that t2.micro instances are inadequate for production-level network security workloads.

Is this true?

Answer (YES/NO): NO